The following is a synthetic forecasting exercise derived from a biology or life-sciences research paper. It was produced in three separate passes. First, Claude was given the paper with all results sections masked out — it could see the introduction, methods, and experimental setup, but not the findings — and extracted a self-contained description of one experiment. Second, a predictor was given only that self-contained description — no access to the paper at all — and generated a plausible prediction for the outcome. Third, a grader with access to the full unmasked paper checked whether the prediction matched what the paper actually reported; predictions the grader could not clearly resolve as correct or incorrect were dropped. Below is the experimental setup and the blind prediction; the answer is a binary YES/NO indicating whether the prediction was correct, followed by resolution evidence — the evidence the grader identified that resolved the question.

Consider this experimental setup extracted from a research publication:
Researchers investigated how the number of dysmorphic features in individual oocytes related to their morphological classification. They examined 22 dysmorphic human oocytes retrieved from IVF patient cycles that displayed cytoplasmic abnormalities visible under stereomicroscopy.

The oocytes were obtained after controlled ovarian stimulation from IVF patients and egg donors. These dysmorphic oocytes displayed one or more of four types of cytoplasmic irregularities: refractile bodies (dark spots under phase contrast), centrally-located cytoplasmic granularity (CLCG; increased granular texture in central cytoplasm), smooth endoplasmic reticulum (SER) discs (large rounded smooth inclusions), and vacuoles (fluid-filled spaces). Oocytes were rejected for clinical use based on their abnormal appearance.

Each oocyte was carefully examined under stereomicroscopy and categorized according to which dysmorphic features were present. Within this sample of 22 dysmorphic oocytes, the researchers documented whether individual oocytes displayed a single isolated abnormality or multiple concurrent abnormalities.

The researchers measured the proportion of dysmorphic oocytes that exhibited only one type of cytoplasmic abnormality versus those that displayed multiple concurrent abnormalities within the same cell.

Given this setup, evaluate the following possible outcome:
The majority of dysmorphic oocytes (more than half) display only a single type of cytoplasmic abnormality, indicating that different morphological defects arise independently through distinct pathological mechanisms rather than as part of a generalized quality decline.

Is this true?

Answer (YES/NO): NO